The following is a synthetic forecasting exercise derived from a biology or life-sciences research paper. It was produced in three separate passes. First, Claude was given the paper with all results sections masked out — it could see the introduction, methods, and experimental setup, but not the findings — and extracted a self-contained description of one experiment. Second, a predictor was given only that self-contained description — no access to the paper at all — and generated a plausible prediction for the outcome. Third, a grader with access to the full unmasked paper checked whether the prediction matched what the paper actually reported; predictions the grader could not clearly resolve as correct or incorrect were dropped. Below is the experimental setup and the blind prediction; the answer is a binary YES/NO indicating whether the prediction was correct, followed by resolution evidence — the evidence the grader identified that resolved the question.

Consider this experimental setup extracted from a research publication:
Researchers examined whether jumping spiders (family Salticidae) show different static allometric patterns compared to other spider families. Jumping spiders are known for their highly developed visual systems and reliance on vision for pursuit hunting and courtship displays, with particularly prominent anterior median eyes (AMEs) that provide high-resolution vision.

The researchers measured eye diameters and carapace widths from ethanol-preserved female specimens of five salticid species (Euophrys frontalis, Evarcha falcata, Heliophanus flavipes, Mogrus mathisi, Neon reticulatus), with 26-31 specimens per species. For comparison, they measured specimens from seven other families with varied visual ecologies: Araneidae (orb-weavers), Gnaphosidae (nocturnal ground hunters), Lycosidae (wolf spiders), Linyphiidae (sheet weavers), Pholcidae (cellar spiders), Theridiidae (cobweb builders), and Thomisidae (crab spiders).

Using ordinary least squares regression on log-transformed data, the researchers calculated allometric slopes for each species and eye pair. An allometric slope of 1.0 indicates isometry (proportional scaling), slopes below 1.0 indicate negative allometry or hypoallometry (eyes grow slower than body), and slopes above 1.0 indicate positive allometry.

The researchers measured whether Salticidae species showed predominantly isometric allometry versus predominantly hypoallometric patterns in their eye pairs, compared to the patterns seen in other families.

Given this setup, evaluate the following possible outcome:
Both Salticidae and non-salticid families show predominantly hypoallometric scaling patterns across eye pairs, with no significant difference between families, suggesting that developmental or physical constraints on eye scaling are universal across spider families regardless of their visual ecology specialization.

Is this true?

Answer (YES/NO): NO